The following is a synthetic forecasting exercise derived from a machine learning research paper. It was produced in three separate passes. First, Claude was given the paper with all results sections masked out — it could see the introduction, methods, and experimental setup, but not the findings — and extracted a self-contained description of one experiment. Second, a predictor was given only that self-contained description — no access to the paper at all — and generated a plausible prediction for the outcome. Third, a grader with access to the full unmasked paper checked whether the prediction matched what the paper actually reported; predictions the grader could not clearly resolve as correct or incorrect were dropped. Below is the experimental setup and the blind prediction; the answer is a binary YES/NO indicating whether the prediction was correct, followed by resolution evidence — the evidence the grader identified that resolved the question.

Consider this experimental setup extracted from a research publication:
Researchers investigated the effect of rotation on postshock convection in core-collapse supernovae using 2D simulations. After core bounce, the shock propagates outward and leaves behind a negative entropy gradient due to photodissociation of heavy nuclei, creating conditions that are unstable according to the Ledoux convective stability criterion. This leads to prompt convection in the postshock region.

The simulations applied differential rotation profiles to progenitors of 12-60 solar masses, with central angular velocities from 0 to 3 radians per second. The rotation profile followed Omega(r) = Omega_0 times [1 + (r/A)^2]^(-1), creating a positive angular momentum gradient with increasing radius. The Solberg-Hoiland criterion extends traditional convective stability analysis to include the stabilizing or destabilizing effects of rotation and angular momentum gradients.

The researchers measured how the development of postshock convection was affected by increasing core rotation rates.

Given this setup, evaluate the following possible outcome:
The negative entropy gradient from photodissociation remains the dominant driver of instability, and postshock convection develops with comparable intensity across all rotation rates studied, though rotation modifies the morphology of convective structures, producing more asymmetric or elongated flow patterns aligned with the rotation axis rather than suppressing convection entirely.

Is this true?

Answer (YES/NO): NO